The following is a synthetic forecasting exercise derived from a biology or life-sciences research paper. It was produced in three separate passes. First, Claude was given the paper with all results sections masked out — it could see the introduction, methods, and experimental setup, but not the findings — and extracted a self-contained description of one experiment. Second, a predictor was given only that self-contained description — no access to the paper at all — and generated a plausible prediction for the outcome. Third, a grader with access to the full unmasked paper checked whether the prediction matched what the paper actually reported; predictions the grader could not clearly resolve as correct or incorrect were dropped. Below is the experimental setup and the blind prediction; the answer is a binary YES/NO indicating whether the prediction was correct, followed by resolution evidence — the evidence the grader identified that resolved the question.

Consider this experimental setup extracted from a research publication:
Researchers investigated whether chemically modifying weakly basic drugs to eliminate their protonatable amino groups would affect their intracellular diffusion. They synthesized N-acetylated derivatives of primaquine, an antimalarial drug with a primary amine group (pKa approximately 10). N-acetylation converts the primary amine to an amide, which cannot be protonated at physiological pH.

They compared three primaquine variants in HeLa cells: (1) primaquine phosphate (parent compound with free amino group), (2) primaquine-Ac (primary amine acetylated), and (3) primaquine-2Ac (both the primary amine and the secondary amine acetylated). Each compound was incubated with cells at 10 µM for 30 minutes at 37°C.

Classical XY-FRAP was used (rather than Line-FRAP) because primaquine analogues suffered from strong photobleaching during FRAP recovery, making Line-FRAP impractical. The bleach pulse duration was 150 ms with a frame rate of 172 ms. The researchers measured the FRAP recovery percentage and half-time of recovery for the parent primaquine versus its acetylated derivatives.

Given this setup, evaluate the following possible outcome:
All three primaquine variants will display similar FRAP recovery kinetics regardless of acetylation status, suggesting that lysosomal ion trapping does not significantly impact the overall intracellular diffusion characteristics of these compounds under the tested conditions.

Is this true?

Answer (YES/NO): NO